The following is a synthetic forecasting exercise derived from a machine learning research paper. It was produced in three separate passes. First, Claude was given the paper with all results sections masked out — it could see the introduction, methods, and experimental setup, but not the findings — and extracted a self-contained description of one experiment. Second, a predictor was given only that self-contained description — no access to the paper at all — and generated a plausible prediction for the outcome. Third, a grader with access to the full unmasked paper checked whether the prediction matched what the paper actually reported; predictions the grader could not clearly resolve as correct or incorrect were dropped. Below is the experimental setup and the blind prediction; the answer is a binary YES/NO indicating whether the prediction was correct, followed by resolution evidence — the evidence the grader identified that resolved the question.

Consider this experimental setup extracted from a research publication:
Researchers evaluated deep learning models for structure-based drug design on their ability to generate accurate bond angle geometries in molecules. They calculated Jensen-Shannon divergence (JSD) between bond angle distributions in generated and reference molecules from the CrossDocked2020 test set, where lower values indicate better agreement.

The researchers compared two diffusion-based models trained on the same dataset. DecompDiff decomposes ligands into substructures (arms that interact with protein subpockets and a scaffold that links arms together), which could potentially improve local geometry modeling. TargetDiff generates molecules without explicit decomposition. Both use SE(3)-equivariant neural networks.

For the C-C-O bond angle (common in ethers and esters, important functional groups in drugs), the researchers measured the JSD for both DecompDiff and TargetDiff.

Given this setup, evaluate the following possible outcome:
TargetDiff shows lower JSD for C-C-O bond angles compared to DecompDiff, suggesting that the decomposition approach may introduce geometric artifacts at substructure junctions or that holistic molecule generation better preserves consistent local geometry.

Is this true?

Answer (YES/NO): NO